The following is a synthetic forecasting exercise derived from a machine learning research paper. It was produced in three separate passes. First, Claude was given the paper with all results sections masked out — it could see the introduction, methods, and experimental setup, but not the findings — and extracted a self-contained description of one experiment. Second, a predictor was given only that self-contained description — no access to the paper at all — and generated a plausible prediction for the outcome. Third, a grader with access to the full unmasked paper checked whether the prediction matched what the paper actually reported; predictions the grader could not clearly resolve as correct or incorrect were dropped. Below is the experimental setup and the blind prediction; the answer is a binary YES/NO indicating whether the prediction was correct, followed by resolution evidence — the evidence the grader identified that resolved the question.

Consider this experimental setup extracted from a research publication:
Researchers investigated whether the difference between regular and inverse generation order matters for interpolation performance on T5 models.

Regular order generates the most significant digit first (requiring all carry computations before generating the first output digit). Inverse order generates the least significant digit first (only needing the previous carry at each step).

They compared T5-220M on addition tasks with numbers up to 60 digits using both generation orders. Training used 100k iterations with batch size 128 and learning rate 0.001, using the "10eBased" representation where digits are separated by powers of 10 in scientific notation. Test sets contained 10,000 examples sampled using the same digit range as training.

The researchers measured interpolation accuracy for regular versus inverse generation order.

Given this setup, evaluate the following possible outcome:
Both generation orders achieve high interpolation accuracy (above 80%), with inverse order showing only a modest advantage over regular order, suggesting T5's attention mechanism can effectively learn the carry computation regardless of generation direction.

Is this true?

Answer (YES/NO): YES